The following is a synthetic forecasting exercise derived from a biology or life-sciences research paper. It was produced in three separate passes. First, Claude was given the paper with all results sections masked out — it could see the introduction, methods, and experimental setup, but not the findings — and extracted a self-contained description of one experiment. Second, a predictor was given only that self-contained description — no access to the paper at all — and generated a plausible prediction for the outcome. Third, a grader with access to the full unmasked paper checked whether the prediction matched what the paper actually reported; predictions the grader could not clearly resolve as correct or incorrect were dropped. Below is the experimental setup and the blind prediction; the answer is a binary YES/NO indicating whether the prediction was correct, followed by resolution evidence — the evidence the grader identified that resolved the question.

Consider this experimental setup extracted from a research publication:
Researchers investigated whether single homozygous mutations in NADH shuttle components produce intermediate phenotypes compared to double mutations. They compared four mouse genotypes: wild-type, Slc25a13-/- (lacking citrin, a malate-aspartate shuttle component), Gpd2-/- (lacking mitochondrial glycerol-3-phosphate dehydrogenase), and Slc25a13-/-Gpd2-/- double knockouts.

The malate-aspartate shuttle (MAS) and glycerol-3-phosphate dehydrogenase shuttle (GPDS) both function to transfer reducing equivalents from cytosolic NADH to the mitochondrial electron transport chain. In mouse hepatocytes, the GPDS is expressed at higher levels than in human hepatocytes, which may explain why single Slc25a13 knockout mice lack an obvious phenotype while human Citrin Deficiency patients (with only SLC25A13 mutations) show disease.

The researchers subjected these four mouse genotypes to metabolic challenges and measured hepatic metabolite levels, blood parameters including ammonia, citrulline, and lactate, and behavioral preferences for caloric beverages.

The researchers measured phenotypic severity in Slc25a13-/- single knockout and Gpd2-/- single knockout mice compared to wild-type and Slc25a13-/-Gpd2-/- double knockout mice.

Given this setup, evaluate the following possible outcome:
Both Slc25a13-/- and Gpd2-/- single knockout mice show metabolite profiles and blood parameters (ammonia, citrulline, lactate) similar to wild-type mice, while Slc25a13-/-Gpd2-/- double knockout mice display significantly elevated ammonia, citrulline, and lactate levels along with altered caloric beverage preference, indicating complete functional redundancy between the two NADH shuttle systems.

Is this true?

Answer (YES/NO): NO